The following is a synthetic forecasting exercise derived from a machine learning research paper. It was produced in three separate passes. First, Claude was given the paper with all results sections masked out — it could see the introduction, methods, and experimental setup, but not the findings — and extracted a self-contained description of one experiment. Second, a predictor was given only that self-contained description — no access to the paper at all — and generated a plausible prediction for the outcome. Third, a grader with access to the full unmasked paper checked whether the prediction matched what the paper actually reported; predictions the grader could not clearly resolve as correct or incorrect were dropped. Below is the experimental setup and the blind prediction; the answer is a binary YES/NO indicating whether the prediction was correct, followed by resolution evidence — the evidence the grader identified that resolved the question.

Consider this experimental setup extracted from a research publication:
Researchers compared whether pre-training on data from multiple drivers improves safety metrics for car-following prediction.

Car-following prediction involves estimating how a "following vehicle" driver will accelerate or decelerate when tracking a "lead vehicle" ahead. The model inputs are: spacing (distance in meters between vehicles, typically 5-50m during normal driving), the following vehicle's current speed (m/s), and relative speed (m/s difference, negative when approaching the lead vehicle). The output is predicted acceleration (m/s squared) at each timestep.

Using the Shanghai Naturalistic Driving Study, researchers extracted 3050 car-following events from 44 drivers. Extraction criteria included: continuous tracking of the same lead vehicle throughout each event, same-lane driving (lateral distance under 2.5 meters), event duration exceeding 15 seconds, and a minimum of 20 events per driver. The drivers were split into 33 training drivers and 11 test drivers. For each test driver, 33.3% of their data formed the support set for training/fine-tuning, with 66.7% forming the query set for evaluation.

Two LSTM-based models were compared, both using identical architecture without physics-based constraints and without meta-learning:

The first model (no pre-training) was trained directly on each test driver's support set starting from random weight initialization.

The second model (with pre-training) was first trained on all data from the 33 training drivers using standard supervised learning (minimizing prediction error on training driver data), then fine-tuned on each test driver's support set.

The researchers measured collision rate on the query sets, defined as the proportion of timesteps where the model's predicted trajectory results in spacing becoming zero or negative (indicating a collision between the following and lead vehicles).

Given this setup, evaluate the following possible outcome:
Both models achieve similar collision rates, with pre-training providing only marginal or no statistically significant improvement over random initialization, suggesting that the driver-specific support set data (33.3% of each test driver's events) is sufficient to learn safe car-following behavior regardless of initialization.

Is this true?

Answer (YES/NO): NO